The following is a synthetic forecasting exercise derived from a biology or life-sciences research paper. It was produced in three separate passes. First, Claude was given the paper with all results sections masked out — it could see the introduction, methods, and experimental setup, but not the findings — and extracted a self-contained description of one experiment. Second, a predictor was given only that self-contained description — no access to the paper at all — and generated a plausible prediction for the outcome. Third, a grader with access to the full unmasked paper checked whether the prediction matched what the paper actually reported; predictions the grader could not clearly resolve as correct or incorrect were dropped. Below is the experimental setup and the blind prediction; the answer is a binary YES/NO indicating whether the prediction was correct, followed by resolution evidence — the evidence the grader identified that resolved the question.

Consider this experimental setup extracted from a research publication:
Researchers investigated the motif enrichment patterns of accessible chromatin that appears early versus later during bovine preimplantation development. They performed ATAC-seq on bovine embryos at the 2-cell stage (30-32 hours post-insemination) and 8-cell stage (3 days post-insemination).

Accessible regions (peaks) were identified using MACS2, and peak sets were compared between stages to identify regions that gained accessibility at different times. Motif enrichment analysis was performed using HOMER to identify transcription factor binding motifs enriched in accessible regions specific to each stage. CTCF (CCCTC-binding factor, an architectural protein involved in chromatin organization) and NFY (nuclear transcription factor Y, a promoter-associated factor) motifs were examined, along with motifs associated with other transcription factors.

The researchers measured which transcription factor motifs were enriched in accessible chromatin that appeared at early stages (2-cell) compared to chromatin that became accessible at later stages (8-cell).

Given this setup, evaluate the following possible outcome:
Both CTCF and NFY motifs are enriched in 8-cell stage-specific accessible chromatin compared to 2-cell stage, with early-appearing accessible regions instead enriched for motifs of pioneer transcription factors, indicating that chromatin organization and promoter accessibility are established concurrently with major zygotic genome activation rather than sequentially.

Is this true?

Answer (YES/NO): NO